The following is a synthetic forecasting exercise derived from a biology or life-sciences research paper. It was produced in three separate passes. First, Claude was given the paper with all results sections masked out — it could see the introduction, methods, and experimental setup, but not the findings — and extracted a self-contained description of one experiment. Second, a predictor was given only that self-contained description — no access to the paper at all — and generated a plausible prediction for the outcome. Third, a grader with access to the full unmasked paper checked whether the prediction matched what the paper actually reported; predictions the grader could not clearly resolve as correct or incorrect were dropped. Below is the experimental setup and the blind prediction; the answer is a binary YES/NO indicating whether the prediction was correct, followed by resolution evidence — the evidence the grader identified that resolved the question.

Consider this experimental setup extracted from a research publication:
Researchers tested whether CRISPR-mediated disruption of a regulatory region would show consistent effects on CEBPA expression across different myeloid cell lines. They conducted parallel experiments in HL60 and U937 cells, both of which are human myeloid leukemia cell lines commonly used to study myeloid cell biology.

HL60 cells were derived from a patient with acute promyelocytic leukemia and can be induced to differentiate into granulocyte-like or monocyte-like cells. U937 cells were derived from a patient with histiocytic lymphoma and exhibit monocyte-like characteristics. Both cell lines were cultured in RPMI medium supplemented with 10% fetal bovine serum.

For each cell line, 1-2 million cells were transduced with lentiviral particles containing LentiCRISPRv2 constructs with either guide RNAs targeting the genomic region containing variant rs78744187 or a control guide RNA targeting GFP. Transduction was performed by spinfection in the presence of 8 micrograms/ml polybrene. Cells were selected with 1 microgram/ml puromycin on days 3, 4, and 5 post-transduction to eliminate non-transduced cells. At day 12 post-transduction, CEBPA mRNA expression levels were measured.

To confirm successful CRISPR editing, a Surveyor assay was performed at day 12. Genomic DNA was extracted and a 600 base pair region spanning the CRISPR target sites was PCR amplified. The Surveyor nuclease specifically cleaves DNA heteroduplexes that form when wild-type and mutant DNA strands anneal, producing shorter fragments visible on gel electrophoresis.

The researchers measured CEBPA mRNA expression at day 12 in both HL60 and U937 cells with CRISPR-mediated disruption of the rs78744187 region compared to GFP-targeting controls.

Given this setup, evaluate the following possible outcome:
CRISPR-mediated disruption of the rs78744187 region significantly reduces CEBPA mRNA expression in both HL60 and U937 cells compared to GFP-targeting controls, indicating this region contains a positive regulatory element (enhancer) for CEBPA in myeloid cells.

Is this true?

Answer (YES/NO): NO